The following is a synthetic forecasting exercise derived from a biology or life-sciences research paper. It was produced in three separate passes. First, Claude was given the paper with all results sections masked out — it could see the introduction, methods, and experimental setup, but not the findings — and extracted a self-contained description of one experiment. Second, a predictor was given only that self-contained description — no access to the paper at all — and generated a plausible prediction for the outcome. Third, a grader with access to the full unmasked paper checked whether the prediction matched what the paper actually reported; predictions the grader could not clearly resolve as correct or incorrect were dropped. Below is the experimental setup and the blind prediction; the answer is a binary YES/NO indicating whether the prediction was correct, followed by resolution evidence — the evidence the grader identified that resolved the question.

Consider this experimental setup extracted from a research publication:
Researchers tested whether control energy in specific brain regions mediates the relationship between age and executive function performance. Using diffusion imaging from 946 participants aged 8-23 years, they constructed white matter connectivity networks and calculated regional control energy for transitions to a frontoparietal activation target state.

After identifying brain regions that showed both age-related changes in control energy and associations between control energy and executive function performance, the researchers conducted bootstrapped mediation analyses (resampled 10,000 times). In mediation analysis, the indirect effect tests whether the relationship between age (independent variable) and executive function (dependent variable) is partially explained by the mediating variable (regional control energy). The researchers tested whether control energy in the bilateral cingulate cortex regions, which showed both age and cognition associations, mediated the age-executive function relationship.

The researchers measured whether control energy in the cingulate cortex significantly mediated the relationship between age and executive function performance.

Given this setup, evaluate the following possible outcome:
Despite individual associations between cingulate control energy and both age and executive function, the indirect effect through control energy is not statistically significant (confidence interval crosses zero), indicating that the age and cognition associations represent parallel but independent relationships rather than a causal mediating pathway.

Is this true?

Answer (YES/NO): NO